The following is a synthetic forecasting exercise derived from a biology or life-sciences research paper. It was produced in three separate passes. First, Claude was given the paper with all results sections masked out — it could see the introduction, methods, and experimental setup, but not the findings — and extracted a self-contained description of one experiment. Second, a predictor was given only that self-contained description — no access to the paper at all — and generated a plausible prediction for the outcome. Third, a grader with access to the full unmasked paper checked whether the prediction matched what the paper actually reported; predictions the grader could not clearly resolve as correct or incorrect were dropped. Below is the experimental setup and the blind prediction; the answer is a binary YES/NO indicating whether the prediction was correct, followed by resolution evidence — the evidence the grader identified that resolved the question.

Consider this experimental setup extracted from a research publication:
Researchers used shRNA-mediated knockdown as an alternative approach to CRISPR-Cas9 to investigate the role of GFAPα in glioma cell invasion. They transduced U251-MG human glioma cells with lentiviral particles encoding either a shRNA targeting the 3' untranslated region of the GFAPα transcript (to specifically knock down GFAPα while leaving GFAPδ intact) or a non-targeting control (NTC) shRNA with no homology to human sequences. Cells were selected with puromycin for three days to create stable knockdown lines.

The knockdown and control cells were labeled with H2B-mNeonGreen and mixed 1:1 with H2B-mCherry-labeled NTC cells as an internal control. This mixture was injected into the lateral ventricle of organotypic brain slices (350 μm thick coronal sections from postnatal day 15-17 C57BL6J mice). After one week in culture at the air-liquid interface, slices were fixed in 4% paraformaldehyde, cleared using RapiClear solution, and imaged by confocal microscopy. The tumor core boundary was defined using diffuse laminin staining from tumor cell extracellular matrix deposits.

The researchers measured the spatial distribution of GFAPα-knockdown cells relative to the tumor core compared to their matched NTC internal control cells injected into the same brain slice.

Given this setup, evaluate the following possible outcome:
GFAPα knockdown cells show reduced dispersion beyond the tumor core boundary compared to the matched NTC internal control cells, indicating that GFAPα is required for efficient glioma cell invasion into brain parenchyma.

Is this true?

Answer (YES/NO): NO